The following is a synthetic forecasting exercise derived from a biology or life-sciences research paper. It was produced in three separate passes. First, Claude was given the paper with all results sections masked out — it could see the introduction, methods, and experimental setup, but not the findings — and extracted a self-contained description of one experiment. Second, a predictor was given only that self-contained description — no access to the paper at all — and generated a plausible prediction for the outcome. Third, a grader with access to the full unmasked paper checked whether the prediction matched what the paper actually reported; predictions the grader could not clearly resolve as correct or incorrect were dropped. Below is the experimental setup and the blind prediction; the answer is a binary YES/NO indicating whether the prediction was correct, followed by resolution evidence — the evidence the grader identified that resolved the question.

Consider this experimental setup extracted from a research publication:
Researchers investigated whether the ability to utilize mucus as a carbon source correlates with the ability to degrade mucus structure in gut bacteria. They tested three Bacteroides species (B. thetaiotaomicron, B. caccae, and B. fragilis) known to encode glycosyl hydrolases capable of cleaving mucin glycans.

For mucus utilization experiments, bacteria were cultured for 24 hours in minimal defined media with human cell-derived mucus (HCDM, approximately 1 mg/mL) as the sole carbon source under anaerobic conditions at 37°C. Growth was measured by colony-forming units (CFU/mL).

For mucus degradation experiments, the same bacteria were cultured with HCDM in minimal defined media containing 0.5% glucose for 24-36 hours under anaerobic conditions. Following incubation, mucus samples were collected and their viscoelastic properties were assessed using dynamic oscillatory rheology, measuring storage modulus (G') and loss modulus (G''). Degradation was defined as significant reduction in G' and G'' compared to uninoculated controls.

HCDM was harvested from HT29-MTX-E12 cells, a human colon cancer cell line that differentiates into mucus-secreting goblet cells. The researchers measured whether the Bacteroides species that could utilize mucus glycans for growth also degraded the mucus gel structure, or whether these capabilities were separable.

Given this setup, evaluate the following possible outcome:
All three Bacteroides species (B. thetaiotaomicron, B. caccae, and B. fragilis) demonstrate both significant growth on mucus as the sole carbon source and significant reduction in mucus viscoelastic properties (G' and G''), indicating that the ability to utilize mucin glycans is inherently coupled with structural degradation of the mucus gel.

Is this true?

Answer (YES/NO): NO